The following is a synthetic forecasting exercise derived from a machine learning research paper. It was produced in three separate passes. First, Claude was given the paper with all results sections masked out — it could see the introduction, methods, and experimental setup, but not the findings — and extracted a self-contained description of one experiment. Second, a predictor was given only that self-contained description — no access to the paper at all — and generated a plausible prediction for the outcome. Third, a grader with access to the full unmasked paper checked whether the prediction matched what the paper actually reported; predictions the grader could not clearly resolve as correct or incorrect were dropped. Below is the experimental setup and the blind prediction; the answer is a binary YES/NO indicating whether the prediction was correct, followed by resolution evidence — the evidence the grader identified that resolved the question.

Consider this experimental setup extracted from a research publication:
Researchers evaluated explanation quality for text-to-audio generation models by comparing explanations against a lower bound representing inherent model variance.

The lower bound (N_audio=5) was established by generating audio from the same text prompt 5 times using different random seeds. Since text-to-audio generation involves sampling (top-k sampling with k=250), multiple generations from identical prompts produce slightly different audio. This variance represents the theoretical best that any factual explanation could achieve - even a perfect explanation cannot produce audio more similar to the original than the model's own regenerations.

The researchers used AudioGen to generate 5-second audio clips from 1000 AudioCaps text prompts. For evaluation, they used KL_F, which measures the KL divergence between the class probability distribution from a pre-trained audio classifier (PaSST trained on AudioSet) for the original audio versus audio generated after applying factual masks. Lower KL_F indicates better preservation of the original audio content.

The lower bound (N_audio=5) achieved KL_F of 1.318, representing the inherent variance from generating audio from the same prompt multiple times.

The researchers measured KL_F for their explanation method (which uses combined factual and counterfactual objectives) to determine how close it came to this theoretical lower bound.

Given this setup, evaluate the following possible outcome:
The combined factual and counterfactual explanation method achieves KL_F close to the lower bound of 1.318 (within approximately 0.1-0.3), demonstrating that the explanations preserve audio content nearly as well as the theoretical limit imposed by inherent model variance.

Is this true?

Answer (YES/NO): YES